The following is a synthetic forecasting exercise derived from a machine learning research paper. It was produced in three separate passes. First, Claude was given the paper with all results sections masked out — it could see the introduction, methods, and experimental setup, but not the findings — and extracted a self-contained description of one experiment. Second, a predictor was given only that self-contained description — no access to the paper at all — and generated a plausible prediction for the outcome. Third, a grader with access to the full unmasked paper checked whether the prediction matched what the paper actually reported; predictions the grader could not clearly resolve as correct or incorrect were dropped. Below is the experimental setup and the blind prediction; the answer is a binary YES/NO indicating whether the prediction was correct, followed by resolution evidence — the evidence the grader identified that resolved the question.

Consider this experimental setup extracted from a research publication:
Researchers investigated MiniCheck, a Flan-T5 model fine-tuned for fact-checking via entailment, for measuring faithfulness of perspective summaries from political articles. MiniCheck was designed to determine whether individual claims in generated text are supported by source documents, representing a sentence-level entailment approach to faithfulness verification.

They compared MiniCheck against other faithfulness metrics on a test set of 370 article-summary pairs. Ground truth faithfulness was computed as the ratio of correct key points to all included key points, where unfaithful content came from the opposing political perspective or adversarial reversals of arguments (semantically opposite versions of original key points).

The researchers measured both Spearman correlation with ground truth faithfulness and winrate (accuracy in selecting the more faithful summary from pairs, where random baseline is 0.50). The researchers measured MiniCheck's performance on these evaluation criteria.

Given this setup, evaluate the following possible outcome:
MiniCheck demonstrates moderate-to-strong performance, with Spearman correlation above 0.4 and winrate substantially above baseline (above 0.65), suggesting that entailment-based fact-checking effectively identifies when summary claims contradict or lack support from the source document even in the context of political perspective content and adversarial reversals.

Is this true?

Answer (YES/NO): YES